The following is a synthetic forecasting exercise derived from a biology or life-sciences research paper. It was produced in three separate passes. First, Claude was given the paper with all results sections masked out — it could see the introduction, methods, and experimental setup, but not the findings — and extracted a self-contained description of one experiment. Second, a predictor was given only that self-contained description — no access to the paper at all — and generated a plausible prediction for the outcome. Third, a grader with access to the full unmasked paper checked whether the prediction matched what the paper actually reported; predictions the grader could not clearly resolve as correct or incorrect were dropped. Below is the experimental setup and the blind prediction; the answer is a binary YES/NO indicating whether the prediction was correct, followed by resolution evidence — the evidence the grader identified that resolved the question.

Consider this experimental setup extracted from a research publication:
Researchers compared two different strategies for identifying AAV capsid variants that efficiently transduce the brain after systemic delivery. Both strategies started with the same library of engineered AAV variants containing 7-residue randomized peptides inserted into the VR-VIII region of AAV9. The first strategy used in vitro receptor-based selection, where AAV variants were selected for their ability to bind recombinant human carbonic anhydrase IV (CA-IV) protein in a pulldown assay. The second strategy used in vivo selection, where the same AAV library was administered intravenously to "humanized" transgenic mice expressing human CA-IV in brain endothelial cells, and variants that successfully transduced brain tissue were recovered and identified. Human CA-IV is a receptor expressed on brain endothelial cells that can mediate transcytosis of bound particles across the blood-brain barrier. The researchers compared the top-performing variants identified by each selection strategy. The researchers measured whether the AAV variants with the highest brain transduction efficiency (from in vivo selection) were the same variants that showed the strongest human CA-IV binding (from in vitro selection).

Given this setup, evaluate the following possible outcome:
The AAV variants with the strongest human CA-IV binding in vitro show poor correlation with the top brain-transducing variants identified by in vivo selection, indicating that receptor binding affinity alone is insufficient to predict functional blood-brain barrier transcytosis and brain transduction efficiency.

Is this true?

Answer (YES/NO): YES